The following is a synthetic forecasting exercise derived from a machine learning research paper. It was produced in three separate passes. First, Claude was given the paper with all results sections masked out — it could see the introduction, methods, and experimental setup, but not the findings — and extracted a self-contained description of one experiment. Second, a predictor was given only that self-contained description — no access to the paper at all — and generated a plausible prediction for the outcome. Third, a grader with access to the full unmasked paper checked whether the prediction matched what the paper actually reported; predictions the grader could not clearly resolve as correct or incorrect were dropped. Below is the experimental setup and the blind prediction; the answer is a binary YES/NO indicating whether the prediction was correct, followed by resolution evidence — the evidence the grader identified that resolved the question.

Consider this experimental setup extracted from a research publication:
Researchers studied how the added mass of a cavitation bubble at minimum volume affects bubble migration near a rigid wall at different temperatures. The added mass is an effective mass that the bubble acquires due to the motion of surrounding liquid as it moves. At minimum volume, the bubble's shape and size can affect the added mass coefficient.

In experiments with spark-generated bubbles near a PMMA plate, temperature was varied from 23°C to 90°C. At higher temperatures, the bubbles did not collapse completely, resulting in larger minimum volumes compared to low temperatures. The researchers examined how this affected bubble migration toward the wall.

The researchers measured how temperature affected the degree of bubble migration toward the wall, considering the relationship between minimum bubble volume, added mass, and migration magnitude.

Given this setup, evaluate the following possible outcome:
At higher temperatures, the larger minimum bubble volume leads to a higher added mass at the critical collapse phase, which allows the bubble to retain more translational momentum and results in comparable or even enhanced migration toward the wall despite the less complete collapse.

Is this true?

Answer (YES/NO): NO